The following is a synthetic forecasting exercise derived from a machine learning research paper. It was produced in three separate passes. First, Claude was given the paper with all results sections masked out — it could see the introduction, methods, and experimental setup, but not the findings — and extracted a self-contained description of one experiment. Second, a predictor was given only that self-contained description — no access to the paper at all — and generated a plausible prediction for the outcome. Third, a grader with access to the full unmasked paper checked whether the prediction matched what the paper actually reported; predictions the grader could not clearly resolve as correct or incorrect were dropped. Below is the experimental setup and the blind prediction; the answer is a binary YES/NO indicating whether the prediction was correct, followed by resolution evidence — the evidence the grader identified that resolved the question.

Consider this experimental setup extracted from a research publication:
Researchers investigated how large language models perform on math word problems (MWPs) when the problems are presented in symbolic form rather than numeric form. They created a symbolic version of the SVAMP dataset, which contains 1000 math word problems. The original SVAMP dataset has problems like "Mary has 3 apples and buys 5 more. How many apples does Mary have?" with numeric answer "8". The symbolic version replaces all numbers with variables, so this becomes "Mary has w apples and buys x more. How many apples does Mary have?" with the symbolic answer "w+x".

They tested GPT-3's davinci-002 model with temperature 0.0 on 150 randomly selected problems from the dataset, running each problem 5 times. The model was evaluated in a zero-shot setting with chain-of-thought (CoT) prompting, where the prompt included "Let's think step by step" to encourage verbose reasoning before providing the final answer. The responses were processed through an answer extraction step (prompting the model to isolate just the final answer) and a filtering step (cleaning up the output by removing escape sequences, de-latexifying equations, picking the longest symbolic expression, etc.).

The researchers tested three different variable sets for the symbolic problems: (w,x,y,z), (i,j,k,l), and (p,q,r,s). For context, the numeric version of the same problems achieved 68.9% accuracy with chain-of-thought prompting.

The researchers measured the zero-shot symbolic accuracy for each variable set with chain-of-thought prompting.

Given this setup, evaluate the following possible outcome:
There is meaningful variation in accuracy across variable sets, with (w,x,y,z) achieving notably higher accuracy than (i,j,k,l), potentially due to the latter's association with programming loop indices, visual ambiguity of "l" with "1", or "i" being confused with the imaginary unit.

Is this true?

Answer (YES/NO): NO